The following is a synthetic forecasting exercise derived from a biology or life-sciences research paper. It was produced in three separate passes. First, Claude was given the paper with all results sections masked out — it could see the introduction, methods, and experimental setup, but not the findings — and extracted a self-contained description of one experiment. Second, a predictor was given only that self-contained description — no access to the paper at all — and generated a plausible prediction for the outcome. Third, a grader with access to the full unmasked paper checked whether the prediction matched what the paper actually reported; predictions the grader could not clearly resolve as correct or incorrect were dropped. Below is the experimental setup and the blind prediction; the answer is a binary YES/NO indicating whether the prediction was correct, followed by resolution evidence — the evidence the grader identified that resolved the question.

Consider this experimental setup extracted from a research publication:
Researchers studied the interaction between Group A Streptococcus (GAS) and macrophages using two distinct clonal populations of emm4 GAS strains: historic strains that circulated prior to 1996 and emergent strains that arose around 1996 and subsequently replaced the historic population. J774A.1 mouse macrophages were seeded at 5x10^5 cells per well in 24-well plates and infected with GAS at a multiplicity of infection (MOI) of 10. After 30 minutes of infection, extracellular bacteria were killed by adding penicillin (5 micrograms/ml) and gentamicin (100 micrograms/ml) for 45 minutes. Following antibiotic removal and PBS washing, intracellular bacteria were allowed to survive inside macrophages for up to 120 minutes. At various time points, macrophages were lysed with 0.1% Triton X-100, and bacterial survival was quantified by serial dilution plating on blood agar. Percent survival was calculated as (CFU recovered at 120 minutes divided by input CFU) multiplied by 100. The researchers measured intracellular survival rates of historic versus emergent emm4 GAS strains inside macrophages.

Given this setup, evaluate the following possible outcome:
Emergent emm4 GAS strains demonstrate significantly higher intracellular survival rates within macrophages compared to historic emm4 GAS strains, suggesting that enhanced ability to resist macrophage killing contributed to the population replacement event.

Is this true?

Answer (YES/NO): YES